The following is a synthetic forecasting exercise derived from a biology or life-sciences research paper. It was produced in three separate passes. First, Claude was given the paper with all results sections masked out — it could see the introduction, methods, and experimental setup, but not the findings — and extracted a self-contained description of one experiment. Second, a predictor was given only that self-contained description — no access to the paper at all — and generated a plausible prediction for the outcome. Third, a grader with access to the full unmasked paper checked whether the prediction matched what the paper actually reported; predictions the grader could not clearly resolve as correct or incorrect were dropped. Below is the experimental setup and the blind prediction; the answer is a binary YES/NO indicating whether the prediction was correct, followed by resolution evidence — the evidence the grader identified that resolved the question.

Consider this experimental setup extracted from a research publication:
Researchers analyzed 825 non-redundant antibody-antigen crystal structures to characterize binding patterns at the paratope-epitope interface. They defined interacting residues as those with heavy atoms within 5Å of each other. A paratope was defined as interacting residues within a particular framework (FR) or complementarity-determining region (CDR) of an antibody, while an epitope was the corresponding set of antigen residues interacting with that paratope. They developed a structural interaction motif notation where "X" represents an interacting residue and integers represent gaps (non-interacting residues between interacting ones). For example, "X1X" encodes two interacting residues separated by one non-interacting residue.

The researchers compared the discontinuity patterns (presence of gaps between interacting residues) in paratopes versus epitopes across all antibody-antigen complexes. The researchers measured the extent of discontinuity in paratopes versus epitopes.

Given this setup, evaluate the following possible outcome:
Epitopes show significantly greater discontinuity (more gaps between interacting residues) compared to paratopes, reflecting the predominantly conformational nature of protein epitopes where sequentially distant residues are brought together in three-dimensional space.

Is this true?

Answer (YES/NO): YES